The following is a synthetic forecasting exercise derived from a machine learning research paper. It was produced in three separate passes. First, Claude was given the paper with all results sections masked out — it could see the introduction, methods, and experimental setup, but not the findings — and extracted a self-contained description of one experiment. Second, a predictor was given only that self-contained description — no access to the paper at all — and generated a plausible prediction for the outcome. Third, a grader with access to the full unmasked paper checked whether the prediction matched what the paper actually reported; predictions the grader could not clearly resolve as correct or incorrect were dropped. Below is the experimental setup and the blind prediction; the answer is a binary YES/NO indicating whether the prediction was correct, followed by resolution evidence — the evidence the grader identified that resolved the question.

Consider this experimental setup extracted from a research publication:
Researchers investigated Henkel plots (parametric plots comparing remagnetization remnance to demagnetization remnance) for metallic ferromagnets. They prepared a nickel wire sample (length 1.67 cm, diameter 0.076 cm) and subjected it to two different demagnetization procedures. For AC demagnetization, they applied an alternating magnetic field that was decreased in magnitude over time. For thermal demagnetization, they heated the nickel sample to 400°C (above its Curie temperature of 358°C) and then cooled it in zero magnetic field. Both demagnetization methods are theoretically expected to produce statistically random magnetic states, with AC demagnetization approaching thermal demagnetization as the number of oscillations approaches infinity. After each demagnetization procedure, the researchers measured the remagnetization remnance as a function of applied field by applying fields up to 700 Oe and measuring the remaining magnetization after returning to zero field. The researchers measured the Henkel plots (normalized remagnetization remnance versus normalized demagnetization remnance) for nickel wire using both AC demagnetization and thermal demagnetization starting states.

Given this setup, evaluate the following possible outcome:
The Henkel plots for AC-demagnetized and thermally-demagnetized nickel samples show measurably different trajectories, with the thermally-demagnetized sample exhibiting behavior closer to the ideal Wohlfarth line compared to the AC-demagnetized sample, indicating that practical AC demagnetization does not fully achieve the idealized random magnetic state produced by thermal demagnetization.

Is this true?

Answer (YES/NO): YES